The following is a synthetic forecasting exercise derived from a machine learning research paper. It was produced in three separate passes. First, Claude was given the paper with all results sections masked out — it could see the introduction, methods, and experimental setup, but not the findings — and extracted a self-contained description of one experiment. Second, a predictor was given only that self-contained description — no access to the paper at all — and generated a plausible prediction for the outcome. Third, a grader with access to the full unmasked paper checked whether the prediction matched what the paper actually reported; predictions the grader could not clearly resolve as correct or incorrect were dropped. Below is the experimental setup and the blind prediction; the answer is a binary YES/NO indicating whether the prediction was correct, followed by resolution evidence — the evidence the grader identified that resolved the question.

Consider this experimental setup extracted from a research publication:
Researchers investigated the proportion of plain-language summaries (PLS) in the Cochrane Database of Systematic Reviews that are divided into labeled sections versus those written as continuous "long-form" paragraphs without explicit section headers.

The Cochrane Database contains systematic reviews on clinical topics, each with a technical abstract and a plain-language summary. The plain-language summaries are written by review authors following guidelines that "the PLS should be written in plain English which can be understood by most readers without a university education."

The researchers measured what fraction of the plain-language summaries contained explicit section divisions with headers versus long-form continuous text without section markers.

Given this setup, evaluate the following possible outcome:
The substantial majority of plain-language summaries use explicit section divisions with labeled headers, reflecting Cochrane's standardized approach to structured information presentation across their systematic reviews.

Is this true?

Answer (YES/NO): NO